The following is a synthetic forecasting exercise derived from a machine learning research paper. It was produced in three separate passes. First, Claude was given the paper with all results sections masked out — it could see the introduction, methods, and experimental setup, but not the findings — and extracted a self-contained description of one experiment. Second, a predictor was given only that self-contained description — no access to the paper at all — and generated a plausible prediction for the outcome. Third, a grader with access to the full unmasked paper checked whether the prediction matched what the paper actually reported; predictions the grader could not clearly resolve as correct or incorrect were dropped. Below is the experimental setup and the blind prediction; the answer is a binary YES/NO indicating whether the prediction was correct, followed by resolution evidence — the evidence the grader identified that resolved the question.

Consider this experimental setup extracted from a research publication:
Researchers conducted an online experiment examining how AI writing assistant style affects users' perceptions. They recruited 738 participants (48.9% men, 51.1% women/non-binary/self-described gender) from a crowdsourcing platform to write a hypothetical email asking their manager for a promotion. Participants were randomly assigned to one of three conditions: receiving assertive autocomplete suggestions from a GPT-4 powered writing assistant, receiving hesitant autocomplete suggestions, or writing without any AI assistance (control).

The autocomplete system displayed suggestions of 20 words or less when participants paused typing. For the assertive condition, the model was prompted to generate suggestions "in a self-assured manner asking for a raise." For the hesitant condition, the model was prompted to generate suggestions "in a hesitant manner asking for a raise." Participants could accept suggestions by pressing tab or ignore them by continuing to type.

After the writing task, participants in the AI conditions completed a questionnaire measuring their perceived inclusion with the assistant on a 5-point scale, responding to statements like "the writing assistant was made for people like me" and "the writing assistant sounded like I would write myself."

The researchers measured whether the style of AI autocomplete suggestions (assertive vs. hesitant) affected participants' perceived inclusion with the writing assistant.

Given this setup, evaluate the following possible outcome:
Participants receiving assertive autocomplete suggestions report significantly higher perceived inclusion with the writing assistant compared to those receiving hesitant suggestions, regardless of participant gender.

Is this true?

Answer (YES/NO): NO